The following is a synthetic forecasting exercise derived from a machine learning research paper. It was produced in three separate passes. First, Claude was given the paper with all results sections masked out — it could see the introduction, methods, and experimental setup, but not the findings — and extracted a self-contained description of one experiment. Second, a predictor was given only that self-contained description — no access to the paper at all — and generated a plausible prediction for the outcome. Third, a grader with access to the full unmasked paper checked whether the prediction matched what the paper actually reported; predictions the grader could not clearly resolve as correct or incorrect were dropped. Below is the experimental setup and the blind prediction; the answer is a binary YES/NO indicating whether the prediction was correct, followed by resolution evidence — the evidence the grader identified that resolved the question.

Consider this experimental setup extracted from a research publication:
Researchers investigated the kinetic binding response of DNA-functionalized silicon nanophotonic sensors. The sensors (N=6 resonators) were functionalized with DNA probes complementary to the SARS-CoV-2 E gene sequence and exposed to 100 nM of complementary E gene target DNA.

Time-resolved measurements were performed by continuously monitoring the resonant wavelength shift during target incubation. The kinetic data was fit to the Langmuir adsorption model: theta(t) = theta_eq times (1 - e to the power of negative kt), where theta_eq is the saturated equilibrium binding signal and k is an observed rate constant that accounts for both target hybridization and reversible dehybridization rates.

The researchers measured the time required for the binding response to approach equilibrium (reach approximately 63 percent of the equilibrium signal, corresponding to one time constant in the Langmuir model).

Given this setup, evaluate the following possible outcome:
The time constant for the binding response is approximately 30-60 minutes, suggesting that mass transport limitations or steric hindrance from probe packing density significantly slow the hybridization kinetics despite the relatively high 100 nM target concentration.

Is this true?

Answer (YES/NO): NO